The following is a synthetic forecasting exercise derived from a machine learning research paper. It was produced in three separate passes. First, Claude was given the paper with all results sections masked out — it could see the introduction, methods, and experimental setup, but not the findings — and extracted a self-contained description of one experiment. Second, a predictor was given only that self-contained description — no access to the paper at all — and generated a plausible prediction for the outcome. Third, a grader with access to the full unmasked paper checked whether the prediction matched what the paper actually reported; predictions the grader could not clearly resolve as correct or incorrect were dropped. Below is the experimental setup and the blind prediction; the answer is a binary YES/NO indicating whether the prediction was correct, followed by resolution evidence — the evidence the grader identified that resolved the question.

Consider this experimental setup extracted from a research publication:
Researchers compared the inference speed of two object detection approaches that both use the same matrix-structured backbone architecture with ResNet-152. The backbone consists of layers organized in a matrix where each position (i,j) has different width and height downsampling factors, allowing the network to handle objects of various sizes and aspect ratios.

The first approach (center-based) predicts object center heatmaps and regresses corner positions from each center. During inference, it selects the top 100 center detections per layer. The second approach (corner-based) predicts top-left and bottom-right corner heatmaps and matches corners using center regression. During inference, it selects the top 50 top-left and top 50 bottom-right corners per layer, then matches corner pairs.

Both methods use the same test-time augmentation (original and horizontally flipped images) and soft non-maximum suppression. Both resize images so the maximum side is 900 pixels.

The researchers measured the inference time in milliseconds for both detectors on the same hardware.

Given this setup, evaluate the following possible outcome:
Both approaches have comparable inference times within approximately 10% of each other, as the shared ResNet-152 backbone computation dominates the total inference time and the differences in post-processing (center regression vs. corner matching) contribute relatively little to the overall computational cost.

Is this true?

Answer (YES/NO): NO